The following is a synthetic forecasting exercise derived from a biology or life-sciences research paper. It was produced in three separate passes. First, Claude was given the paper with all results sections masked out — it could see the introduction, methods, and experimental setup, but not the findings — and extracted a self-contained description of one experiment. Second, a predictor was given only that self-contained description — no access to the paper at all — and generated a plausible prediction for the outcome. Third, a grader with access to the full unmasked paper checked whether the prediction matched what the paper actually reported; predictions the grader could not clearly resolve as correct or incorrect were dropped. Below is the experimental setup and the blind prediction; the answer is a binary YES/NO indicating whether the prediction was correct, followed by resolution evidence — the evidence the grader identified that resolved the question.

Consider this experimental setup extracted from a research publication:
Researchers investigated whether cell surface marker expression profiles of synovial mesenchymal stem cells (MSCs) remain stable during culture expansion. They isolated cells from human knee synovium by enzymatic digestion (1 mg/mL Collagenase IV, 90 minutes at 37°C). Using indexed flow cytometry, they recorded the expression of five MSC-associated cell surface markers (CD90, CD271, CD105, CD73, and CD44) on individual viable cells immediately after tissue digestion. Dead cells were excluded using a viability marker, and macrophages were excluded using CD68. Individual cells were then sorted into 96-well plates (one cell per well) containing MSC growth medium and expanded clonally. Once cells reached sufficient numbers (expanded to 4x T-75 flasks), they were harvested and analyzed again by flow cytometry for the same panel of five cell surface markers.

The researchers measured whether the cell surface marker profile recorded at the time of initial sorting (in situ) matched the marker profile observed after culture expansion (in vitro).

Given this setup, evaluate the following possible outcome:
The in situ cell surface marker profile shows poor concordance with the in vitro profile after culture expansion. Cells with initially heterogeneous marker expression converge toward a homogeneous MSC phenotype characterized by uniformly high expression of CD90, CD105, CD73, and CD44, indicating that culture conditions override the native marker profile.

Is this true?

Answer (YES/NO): YES